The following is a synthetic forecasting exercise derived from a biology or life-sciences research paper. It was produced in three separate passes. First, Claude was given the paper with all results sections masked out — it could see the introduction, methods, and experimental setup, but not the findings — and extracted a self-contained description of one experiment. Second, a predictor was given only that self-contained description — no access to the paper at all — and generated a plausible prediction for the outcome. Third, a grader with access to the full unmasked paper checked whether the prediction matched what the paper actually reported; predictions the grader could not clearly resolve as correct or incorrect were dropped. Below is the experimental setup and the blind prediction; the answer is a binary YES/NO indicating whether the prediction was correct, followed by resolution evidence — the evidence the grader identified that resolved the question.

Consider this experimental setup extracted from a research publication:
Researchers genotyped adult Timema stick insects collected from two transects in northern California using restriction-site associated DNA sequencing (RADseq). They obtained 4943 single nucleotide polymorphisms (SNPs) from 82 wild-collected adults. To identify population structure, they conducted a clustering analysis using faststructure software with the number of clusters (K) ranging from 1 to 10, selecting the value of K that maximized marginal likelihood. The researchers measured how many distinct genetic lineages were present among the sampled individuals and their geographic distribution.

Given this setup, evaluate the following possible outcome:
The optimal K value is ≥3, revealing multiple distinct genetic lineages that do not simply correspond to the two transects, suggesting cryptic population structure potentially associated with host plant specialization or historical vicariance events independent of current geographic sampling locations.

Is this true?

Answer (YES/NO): YES